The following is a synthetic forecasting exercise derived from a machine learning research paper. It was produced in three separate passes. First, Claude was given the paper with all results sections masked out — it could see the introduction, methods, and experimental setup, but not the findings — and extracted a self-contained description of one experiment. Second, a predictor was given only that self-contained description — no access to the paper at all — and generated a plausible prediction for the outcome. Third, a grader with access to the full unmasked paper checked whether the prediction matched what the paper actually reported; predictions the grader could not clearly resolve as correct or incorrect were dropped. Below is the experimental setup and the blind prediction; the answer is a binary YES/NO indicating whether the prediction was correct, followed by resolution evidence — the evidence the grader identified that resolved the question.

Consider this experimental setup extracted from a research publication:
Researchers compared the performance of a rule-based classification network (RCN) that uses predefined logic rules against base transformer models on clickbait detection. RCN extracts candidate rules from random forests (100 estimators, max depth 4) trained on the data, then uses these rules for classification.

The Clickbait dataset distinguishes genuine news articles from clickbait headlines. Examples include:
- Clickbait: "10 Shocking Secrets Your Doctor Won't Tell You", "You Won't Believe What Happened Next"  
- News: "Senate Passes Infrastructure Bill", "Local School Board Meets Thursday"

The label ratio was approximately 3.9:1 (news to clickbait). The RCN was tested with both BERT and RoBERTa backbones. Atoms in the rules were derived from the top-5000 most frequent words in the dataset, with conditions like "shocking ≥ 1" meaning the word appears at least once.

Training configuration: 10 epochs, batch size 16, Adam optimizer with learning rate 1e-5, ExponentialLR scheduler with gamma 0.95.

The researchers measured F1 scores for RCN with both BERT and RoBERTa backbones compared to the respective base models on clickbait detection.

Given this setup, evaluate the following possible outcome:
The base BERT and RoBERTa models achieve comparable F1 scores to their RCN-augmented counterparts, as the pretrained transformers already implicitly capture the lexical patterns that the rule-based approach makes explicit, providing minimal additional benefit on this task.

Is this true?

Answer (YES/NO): NO